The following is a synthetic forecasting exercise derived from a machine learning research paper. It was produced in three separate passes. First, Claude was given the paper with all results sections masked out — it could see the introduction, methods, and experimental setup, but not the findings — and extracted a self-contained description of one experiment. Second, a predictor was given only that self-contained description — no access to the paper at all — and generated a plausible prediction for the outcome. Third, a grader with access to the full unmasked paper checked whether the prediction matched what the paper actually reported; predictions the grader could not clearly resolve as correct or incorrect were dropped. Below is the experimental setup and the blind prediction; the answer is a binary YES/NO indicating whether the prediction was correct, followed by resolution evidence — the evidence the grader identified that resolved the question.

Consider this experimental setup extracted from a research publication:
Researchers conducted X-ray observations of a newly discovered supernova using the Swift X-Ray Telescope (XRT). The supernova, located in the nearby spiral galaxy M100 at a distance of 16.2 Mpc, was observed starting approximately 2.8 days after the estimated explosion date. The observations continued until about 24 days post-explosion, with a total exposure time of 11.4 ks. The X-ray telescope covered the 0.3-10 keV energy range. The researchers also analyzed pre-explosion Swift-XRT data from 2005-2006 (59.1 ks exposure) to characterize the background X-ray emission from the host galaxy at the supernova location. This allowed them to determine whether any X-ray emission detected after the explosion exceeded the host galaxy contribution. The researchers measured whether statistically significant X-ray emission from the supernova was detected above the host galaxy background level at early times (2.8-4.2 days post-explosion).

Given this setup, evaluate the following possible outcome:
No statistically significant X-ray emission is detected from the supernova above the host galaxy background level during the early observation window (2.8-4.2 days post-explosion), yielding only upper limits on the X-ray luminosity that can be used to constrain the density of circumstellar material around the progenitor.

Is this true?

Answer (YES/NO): NO